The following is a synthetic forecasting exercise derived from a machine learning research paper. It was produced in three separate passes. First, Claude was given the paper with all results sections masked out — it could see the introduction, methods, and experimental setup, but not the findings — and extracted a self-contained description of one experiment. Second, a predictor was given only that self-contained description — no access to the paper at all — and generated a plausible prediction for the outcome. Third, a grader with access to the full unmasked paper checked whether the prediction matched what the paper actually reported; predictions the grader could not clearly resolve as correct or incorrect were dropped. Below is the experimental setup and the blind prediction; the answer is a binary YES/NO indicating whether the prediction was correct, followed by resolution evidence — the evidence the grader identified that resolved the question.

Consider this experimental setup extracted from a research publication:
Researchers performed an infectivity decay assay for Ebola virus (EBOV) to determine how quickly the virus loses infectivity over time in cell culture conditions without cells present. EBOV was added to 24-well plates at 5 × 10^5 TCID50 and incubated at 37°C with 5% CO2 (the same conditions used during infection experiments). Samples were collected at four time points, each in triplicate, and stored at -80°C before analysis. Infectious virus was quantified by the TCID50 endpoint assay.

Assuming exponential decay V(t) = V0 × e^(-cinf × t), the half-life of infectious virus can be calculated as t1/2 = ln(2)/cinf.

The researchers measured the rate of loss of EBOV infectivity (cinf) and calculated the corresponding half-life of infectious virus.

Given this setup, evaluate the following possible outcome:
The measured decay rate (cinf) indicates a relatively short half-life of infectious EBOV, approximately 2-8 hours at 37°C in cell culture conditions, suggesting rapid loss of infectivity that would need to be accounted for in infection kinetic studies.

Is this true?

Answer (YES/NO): NO